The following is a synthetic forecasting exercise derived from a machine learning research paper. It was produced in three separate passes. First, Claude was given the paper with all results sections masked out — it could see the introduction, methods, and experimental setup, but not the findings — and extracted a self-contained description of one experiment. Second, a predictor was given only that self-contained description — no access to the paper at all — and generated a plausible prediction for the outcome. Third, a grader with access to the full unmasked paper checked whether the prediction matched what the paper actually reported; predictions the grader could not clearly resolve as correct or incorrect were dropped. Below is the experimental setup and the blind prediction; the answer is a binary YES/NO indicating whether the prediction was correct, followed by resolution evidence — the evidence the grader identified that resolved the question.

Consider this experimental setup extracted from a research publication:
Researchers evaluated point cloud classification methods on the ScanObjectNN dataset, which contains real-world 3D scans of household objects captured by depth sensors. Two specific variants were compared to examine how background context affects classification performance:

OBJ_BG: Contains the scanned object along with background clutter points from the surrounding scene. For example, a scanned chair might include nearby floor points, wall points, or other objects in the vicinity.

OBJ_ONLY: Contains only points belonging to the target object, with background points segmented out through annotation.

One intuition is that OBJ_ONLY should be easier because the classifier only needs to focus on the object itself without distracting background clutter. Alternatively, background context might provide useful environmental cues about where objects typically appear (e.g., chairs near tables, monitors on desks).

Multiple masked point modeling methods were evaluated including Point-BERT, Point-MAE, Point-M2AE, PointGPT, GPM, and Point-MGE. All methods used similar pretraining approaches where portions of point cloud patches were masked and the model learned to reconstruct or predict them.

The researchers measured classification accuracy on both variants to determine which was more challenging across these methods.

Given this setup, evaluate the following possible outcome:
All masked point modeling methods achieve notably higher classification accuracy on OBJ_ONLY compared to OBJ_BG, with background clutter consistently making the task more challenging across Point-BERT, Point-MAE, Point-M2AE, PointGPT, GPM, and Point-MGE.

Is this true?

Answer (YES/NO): NO